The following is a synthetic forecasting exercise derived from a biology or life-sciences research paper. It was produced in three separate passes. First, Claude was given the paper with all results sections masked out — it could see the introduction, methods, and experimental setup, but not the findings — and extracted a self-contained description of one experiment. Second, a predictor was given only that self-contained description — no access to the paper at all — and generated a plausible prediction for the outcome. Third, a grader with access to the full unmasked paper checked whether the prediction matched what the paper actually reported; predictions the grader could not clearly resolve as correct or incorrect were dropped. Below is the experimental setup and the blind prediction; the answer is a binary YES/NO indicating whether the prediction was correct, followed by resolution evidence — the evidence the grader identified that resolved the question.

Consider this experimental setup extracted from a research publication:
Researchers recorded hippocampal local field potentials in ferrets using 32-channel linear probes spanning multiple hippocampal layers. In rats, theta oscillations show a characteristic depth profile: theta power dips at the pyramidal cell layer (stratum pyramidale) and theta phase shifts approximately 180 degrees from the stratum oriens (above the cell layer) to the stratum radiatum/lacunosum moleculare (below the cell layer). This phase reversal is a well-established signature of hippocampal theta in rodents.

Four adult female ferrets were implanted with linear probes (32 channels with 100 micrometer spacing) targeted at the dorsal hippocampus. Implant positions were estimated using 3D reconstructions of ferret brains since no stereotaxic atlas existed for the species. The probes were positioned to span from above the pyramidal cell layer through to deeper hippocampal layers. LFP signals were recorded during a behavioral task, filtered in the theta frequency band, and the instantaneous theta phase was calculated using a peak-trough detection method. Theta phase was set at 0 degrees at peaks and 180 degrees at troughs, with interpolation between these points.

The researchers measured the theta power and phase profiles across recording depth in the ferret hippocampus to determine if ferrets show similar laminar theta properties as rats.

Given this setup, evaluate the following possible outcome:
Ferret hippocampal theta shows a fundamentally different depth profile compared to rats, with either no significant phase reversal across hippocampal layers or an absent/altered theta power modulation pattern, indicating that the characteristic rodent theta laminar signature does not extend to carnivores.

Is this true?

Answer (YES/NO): NO